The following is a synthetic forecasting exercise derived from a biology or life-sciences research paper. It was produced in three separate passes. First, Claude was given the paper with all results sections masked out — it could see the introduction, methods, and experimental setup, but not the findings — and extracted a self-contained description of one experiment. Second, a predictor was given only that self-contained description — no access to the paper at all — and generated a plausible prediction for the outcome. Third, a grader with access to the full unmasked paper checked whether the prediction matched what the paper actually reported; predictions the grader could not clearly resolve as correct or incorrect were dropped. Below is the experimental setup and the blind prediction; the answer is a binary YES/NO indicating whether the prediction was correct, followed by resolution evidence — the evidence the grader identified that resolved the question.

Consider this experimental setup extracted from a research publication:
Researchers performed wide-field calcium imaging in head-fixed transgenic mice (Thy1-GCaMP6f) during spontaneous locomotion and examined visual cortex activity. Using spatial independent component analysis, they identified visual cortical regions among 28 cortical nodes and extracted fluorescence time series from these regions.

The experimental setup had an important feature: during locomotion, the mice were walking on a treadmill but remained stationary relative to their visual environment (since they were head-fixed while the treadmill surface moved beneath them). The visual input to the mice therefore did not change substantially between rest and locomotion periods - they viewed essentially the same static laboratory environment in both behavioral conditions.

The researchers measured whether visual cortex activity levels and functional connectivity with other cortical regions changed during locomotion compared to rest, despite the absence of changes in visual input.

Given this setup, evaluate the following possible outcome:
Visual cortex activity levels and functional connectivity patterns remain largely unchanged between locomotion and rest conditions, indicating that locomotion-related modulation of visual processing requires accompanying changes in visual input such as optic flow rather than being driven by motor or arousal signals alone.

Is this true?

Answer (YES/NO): NO